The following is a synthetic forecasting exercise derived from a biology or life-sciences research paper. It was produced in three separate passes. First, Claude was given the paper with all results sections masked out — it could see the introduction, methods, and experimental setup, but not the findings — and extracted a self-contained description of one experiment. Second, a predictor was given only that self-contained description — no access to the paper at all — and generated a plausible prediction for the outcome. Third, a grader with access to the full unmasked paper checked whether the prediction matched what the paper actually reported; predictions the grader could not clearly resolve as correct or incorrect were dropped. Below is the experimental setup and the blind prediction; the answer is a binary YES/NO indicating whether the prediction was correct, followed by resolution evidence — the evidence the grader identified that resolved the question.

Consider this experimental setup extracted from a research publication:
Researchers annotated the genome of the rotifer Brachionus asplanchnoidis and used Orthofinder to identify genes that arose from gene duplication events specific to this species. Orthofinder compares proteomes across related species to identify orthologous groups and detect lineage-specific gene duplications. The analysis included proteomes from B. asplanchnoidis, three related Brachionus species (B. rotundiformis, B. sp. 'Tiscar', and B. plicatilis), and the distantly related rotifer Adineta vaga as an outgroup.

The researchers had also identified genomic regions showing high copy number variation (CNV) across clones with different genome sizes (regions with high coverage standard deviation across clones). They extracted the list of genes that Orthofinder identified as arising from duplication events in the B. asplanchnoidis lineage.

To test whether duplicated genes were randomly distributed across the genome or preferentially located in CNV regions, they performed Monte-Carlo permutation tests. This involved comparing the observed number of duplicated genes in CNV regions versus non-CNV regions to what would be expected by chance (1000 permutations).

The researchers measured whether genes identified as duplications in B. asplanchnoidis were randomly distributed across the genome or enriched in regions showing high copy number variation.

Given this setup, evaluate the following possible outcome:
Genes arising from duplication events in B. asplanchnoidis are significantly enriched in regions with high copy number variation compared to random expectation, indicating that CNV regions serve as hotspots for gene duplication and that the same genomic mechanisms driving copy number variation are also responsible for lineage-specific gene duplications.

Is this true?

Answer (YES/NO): YES